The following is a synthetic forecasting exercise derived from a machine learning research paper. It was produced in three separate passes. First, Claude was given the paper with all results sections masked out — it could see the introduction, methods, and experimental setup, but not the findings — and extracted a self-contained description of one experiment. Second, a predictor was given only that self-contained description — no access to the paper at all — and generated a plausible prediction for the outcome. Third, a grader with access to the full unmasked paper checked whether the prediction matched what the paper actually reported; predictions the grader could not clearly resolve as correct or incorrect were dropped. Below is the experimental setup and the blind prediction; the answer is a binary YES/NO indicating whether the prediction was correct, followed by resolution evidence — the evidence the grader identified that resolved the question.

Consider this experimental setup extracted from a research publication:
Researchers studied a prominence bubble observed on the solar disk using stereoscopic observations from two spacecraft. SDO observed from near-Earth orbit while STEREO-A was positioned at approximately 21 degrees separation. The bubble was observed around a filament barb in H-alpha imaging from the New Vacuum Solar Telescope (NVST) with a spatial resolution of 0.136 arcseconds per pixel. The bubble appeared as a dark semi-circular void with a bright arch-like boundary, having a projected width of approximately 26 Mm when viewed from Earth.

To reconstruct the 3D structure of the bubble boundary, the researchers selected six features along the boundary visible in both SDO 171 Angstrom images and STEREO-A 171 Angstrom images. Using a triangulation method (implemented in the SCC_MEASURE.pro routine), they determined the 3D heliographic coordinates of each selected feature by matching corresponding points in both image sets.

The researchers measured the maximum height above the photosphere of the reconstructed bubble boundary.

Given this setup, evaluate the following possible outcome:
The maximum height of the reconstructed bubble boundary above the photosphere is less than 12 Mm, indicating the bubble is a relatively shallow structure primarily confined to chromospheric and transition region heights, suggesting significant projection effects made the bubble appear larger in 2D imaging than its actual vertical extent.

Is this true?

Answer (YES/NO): NO